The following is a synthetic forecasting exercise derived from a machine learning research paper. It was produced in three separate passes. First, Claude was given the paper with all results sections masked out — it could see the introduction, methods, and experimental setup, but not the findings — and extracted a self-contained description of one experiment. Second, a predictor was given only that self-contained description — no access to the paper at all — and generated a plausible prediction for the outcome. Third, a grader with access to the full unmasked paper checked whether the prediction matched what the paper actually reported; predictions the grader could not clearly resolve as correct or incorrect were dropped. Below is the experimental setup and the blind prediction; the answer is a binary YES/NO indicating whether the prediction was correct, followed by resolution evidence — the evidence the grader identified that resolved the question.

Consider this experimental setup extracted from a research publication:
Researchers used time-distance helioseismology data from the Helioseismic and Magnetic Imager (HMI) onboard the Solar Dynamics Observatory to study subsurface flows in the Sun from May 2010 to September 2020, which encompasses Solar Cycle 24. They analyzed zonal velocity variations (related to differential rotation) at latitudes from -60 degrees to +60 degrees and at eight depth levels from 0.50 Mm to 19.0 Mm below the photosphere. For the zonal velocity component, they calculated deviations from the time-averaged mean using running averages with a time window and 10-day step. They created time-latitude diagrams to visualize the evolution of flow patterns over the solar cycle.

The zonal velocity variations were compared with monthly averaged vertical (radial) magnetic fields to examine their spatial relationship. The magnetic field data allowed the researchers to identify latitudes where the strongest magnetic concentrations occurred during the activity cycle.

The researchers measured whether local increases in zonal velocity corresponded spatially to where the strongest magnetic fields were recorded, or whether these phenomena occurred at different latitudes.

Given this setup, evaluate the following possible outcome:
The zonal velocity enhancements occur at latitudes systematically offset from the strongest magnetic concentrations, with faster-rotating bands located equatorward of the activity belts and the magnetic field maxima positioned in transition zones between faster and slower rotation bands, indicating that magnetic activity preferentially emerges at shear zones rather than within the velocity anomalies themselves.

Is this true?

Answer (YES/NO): NO